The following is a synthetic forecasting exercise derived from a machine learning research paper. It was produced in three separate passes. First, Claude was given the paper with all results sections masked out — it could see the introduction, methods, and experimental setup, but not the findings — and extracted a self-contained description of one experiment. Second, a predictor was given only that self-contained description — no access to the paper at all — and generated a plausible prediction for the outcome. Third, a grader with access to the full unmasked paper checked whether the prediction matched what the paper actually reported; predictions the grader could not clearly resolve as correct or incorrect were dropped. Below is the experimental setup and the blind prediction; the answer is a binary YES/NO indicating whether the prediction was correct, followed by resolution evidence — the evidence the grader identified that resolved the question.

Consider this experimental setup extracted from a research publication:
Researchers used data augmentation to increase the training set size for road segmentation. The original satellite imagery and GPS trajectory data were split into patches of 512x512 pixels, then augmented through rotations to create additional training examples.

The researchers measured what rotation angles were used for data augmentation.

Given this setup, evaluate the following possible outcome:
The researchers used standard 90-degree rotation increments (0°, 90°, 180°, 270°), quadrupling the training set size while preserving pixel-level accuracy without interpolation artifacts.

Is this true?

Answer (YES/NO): NO